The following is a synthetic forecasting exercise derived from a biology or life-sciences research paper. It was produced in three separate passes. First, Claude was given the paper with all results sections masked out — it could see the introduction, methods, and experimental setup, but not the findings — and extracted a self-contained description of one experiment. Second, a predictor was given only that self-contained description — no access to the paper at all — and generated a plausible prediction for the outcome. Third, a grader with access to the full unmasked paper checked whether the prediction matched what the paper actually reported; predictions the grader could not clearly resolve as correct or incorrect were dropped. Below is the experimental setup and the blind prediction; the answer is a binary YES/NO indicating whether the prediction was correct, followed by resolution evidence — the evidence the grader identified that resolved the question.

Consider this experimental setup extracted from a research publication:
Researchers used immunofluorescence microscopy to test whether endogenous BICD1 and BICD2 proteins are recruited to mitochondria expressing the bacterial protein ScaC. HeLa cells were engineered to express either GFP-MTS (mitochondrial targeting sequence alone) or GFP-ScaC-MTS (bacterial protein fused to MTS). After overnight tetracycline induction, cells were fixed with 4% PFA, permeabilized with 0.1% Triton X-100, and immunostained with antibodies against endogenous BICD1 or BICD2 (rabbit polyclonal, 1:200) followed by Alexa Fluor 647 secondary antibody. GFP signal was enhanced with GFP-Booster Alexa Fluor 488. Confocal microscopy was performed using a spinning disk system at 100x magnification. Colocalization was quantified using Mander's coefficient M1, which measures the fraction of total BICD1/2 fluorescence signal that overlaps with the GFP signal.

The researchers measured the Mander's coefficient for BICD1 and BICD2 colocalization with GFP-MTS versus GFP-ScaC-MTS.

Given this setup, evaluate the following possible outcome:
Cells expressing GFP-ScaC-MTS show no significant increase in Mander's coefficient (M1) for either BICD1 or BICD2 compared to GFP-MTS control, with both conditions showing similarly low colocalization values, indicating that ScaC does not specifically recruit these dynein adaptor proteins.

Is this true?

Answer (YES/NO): NO